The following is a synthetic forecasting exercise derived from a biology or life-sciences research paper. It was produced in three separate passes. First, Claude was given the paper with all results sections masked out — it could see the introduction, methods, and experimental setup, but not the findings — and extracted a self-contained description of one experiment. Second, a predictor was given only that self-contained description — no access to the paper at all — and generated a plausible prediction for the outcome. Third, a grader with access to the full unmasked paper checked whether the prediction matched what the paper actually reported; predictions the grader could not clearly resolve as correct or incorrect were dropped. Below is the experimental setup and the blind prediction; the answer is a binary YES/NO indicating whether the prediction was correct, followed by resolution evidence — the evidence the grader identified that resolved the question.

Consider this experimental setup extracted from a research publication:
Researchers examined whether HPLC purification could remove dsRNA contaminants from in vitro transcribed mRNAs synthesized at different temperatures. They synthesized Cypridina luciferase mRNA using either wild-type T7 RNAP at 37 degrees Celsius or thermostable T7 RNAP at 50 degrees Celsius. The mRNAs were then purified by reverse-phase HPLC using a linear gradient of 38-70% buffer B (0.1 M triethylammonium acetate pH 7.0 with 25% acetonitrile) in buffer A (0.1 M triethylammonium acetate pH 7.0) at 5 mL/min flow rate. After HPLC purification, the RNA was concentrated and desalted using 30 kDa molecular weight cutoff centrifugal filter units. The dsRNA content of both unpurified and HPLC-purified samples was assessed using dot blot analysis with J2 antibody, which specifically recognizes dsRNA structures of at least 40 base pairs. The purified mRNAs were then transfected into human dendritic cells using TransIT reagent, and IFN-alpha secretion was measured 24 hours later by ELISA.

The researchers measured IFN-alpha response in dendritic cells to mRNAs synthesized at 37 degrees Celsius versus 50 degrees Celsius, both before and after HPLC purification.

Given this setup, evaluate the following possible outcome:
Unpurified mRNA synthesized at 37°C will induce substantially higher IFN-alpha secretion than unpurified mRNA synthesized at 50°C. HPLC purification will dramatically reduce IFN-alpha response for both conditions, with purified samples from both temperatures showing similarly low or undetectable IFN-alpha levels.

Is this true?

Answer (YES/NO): NO